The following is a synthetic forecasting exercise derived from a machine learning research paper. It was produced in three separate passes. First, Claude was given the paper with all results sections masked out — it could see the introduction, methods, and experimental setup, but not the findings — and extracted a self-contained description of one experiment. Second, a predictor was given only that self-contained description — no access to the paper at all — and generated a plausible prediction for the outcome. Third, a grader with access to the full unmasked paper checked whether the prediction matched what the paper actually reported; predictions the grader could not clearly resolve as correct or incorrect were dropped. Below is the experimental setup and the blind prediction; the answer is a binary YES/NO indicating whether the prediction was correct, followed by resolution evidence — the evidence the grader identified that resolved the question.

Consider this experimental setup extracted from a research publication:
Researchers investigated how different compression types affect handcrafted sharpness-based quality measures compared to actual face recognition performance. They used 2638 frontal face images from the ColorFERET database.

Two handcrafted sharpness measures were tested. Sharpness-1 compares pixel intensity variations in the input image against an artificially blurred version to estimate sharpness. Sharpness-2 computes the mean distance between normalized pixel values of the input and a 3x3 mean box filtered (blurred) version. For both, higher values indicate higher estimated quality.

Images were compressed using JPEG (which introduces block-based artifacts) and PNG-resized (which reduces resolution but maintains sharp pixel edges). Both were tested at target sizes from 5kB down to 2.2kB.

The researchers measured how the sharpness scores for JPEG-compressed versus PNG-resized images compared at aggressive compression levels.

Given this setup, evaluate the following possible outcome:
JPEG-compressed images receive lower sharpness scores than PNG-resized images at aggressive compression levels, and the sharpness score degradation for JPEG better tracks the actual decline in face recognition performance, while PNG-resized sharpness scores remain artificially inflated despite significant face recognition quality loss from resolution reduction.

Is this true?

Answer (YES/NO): NO